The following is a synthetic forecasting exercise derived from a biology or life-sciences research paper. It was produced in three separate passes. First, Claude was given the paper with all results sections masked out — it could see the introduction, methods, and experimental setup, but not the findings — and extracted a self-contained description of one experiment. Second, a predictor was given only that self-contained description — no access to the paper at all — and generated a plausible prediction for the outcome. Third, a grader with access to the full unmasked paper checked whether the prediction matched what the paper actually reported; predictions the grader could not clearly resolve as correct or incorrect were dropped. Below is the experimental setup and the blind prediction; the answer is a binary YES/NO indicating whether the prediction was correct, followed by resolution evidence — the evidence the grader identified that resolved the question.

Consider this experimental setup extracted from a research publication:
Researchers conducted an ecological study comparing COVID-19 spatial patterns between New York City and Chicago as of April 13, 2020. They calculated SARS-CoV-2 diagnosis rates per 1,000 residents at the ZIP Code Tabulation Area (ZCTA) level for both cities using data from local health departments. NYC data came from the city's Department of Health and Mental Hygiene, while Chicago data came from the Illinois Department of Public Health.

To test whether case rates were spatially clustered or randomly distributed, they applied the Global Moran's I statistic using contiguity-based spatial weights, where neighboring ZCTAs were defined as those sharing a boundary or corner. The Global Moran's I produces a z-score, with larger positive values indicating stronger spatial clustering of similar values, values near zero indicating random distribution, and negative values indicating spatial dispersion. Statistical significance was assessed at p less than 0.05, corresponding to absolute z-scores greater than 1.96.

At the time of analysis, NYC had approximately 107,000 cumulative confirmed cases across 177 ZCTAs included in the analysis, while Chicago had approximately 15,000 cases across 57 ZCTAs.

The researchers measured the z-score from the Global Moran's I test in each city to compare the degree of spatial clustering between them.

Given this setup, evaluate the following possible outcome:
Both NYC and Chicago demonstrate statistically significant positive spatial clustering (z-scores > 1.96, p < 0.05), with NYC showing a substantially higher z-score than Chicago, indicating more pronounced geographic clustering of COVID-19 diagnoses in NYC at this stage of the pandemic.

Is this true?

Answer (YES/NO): YES